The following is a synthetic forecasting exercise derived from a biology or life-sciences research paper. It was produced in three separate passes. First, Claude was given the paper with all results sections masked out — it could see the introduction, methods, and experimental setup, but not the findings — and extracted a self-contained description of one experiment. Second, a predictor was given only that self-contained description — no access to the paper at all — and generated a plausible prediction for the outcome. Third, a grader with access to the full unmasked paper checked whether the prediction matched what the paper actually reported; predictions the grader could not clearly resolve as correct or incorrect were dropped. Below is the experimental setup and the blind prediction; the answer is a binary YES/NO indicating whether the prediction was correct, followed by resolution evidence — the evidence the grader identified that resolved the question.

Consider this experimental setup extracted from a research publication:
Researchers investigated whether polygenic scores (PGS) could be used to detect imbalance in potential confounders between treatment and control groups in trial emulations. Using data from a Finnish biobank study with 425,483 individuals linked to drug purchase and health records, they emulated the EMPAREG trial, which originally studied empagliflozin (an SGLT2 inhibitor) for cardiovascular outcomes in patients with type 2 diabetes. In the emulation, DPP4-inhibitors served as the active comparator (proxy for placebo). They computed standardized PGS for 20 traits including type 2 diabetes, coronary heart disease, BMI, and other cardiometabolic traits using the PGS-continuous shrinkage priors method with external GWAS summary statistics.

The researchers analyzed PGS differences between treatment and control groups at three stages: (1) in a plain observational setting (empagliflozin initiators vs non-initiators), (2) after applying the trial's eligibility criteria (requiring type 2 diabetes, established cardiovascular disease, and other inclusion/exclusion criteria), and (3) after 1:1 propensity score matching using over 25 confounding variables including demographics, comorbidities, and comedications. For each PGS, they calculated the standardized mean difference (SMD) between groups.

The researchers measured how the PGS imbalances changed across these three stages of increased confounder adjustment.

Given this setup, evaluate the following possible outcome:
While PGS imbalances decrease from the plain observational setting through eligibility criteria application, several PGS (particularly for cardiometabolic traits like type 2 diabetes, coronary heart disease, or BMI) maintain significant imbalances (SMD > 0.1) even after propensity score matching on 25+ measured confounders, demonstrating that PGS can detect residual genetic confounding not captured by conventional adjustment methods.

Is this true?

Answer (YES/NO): NO